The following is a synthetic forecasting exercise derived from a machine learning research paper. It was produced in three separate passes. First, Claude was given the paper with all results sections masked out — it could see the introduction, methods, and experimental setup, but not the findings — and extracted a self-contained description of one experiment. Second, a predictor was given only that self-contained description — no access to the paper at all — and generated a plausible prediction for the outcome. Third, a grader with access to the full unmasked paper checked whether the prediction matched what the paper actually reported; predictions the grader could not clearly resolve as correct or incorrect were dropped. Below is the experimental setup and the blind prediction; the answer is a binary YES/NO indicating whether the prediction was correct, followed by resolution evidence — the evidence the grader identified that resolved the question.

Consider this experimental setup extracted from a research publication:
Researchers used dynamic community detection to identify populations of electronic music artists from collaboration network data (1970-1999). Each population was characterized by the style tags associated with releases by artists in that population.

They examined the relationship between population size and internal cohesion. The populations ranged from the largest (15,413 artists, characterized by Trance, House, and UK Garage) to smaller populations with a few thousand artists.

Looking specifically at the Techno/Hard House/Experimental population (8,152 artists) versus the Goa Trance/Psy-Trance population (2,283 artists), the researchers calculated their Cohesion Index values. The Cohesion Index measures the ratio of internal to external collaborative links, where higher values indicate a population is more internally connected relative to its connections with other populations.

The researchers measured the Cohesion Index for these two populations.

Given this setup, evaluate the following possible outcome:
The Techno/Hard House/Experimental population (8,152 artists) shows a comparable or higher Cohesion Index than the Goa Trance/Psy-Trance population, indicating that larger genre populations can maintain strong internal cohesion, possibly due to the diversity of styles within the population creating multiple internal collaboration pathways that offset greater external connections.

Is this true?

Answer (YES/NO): YES